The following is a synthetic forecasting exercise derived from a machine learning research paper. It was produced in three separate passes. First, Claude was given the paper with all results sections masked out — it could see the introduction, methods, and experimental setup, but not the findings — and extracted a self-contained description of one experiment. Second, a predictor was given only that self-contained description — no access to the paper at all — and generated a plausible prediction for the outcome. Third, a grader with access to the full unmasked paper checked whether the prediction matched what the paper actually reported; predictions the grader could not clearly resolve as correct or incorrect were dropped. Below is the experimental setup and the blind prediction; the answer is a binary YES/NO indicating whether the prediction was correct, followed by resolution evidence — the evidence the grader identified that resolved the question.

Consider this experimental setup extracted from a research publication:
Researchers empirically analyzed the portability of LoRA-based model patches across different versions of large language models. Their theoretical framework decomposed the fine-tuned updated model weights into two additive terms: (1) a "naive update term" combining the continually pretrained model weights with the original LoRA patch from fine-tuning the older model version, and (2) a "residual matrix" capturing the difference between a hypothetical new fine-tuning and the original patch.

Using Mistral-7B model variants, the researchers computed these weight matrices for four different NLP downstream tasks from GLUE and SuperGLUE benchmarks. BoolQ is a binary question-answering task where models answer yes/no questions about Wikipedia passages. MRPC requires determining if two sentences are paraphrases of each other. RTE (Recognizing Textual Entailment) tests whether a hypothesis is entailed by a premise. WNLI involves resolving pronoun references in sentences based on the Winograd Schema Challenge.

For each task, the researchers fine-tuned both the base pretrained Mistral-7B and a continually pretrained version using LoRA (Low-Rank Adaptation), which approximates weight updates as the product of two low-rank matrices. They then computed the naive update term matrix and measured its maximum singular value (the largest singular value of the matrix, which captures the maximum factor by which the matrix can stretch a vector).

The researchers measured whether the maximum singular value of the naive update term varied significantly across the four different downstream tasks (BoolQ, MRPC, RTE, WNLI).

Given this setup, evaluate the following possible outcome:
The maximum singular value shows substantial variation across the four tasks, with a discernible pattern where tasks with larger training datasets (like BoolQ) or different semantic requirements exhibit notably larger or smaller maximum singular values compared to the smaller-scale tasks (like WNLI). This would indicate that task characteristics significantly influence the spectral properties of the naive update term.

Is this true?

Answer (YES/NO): NO